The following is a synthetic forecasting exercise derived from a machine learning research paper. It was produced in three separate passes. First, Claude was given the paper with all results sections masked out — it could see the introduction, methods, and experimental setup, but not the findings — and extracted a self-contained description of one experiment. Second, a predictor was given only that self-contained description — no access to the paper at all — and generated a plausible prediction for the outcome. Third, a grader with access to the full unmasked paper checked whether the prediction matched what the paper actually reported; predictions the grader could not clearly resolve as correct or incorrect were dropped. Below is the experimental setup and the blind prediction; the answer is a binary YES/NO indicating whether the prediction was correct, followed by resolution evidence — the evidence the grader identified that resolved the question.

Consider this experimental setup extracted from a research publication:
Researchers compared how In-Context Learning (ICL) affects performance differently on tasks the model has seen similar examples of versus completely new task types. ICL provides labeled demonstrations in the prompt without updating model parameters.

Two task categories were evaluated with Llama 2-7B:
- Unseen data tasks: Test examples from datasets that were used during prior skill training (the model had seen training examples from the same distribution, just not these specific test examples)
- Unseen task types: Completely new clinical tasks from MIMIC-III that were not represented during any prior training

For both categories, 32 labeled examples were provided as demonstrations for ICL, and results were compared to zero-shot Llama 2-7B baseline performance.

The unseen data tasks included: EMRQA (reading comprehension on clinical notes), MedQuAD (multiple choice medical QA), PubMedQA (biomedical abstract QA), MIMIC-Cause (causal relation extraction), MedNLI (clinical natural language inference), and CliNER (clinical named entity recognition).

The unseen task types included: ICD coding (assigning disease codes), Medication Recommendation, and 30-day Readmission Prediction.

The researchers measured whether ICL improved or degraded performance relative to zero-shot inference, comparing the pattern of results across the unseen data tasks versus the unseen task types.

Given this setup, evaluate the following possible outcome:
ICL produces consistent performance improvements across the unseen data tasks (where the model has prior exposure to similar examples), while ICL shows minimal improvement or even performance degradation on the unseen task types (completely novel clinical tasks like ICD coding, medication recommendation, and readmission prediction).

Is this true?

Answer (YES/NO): NO